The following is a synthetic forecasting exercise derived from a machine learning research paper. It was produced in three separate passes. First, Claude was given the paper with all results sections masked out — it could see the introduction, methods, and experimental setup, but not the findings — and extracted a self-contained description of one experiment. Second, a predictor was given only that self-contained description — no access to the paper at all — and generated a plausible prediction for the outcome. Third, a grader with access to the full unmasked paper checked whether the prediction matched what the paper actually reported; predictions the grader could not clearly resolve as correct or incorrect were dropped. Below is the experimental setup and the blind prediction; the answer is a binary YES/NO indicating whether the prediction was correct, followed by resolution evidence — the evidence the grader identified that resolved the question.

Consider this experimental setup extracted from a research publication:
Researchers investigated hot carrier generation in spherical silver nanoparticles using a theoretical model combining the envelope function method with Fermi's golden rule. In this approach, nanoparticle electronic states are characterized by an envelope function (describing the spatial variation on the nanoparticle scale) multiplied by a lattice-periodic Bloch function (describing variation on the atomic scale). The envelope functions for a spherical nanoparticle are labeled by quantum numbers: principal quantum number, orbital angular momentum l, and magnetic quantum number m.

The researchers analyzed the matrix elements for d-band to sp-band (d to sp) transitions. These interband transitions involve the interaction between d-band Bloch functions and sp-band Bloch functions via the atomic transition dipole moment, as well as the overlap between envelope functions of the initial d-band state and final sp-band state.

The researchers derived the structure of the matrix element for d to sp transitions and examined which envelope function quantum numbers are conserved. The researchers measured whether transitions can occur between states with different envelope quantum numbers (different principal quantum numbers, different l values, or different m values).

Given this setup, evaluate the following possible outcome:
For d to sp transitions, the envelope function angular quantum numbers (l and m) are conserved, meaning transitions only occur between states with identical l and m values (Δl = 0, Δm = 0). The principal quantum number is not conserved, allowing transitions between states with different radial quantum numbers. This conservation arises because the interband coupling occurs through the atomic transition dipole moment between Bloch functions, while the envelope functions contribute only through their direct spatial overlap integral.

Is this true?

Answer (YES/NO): NO